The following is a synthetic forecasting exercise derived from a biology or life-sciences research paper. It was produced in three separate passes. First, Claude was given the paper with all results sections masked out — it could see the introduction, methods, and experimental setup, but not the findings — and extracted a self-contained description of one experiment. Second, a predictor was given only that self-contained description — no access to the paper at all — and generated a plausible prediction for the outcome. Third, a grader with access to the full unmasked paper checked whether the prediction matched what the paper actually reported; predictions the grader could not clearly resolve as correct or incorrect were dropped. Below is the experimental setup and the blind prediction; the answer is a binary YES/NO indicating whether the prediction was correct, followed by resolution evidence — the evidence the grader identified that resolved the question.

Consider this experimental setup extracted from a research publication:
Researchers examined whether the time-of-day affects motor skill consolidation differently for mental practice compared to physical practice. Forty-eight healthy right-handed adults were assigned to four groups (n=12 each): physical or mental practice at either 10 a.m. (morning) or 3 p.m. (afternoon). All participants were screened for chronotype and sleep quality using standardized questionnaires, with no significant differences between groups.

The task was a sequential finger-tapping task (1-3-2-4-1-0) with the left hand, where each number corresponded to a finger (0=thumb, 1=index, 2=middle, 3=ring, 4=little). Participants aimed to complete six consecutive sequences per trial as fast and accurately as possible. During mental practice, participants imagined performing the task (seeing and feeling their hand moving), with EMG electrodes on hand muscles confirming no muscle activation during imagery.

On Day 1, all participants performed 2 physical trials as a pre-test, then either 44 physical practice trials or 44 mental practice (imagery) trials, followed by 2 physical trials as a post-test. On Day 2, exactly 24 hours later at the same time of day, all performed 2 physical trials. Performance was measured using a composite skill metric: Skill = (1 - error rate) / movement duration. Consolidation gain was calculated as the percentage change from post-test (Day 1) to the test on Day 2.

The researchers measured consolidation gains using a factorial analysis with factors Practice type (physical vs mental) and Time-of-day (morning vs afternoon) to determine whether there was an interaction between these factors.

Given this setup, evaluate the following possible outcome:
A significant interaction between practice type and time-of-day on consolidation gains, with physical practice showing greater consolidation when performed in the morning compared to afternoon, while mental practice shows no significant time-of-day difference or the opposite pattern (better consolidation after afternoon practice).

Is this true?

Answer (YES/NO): NO